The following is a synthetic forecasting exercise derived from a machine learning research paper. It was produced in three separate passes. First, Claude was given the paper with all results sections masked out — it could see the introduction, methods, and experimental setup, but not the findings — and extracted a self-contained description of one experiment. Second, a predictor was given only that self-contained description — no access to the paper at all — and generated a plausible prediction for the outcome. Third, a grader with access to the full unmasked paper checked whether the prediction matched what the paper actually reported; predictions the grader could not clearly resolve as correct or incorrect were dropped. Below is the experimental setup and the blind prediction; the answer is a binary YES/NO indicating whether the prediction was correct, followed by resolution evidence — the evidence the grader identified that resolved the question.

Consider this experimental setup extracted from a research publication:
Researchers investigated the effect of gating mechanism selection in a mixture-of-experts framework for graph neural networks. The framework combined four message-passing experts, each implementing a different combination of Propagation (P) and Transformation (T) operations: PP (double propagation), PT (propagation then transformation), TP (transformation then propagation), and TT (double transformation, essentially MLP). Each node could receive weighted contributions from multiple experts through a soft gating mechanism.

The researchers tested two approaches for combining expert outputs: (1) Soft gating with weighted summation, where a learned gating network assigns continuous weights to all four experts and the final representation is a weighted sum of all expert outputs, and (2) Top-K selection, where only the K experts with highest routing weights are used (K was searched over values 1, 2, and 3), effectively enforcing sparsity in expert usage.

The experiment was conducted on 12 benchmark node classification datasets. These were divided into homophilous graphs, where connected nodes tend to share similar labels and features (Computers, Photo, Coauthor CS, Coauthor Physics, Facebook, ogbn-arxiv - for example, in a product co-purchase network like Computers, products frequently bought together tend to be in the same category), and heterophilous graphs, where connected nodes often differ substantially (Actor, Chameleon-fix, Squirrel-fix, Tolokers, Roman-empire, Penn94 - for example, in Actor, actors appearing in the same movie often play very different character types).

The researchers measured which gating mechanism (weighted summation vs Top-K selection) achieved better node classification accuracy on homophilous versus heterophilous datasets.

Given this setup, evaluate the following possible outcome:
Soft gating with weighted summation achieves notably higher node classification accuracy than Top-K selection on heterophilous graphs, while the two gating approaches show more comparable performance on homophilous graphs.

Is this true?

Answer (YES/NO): NO